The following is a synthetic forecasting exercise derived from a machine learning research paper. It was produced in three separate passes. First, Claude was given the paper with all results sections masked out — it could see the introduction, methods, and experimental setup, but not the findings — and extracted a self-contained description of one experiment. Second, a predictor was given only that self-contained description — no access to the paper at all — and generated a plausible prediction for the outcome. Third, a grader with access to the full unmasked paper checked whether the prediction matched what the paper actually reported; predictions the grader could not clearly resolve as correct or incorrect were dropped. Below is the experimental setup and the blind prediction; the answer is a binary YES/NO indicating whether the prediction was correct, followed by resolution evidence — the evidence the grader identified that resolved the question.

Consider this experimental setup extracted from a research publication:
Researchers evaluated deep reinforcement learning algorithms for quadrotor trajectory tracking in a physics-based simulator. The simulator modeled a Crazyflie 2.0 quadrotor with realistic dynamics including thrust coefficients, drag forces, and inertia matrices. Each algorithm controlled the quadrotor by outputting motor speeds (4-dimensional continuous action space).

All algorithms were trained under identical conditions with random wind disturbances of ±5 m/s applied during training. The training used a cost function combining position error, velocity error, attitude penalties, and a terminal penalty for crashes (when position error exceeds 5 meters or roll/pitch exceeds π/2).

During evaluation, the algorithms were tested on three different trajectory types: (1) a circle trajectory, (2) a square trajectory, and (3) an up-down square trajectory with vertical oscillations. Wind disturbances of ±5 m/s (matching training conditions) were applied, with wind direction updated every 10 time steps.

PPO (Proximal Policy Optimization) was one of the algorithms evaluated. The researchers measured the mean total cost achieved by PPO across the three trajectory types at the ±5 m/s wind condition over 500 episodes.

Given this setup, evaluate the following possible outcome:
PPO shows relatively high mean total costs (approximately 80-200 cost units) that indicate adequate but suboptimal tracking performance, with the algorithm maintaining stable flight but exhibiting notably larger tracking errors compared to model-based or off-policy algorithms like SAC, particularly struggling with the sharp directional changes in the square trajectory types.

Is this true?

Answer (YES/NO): NO